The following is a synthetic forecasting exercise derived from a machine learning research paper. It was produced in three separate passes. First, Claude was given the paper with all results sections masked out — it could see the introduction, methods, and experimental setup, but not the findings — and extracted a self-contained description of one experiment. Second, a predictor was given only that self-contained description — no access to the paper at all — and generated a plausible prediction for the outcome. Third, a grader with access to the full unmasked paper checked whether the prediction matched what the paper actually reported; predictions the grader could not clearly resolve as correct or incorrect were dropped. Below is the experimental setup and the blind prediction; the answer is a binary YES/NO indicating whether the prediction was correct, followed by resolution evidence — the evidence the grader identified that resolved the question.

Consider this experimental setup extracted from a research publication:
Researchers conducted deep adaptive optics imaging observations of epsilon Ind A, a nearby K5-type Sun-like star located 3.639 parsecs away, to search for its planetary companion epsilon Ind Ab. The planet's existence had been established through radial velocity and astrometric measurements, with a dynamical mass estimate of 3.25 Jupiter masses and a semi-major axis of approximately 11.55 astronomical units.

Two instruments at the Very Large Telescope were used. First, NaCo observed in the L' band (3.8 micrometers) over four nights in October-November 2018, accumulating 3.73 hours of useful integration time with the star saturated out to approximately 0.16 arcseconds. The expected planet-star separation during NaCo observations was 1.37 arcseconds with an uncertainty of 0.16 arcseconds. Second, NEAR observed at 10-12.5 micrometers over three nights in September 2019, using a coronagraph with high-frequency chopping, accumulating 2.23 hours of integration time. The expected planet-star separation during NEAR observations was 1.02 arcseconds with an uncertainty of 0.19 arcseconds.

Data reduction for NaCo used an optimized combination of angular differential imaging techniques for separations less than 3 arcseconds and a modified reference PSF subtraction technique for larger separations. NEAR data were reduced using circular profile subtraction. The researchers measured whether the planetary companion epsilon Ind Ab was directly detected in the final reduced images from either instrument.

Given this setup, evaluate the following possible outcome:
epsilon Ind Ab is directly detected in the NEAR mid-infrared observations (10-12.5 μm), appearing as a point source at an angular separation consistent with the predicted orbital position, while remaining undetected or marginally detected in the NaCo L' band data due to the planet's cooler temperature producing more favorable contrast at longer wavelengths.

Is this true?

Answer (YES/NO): NO